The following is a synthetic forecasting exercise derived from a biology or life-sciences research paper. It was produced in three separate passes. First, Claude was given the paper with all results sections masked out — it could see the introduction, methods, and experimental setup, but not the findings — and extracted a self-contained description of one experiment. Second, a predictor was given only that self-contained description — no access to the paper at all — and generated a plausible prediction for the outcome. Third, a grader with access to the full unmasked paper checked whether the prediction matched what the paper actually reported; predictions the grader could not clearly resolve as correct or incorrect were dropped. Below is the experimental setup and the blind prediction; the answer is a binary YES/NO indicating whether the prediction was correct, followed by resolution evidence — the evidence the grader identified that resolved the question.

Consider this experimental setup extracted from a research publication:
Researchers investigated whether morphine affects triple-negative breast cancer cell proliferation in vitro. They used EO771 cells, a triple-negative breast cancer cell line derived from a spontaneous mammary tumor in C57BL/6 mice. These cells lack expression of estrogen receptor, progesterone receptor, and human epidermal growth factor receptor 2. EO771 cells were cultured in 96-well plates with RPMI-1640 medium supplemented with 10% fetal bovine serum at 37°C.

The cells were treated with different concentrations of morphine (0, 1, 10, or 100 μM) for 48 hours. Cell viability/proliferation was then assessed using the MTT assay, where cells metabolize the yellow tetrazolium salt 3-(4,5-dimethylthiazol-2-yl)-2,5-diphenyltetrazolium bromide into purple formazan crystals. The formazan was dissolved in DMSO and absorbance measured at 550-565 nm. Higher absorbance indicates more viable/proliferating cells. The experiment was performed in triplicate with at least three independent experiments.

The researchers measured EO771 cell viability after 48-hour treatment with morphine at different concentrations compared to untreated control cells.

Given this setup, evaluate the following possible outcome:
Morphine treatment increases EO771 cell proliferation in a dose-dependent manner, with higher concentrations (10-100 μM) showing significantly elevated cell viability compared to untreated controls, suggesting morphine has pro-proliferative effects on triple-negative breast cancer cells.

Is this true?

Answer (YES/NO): NO